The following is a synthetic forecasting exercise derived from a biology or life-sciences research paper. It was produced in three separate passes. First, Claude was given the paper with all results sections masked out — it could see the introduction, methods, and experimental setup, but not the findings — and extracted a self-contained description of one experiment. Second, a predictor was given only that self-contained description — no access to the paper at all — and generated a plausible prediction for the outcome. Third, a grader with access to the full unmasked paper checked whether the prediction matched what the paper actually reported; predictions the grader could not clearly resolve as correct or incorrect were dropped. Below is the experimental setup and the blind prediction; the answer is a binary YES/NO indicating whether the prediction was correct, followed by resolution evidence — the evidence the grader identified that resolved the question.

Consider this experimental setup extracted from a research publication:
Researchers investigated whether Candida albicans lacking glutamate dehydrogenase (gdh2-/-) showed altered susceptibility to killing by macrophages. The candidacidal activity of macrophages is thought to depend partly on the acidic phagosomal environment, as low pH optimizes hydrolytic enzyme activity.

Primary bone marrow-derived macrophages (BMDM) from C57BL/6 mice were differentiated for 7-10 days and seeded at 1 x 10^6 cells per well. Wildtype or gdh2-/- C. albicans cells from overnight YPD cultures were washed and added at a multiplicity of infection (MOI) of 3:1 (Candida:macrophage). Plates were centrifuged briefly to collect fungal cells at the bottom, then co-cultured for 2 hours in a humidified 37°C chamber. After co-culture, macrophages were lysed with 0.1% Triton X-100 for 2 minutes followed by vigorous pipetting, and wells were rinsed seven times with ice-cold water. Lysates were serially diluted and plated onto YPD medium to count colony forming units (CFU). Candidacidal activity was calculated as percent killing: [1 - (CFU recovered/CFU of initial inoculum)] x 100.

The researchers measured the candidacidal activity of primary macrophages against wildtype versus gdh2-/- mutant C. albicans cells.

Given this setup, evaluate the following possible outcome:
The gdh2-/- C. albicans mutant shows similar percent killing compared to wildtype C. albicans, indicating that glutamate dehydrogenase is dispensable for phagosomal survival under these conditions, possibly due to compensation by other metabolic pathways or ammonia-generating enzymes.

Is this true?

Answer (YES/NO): YES